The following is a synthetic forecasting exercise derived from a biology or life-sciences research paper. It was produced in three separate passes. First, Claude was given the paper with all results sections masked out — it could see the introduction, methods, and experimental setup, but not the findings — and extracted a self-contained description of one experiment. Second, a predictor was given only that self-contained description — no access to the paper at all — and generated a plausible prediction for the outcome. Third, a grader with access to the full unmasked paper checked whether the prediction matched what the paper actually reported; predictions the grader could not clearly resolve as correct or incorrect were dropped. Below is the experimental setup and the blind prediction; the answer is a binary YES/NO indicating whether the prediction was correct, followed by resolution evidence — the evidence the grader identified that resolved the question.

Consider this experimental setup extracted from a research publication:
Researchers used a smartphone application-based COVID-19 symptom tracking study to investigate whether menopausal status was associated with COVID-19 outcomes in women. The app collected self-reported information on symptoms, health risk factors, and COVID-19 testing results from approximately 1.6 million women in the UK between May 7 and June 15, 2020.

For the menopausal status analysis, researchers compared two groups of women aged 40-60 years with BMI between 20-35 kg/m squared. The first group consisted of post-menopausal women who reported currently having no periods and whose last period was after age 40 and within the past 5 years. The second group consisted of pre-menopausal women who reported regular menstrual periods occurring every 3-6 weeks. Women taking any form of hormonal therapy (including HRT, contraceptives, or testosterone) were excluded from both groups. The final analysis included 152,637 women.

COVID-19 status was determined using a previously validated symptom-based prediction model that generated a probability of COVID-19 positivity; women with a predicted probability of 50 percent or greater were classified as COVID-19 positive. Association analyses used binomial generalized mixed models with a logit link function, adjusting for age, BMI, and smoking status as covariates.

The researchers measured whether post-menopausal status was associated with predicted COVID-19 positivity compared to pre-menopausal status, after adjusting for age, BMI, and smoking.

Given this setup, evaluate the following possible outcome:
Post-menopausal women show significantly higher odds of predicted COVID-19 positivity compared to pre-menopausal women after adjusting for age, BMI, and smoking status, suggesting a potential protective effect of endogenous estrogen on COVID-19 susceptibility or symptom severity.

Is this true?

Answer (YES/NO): YES